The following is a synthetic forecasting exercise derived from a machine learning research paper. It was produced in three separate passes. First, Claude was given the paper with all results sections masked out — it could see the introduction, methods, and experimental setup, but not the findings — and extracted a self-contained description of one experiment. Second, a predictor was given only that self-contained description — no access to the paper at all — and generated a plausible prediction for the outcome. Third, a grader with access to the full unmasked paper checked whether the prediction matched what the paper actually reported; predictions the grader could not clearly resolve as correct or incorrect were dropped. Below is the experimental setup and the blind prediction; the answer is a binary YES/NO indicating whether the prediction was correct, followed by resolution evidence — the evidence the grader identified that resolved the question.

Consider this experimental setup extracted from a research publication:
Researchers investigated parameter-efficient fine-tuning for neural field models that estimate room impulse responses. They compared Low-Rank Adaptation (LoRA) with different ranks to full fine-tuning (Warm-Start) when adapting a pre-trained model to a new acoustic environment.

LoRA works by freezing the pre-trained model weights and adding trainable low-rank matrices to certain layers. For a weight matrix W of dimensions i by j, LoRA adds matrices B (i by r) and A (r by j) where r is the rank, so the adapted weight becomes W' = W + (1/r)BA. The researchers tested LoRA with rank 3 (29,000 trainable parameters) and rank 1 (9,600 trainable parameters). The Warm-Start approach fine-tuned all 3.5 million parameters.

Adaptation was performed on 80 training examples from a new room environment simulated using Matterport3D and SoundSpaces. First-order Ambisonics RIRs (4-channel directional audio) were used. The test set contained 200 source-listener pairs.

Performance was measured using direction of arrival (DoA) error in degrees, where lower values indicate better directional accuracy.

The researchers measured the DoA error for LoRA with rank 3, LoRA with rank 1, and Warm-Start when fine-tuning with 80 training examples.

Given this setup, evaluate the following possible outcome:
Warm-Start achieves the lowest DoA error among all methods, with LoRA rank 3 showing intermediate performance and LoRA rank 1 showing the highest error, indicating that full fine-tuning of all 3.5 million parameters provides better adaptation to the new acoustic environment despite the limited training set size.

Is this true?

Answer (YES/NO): NO